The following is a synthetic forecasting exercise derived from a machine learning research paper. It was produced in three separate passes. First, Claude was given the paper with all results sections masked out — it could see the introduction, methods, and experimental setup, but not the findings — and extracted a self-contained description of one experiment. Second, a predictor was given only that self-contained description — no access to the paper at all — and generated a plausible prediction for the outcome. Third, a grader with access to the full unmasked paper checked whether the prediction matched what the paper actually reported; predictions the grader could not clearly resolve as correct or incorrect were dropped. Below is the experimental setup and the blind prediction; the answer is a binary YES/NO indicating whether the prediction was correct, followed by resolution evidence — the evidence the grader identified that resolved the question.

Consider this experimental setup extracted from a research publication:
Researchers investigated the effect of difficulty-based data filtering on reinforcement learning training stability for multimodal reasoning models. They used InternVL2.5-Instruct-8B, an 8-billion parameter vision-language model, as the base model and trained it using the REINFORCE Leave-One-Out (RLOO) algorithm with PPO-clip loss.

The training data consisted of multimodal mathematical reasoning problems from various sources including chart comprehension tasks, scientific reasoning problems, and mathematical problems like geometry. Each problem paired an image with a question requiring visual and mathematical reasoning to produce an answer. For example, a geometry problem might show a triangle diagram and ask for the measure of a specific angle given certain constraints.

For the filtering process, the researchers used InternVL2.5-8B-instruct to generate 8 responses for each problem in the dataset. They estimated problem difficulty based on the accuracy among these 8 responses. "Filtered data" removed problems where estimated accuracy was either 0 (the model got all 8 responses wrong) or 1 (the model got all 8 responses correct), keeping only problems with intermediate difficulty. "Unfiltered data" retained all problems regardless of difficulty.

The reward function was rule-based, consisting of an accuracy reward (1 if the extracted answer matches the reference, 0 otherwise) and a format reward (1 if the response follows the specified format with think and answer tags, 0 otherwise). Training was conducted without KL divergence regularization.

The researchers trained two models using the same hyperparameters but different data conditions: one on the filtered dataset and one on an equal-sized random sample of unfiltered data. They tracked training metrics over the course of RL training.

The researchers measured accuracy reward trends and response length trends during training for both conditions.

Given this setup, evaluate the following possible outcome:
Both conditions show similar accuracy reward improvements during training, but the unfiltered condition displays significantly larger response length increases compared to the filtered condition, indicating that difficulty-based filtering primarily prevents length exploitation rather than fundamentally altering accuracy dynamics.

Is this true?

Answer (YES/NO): NO